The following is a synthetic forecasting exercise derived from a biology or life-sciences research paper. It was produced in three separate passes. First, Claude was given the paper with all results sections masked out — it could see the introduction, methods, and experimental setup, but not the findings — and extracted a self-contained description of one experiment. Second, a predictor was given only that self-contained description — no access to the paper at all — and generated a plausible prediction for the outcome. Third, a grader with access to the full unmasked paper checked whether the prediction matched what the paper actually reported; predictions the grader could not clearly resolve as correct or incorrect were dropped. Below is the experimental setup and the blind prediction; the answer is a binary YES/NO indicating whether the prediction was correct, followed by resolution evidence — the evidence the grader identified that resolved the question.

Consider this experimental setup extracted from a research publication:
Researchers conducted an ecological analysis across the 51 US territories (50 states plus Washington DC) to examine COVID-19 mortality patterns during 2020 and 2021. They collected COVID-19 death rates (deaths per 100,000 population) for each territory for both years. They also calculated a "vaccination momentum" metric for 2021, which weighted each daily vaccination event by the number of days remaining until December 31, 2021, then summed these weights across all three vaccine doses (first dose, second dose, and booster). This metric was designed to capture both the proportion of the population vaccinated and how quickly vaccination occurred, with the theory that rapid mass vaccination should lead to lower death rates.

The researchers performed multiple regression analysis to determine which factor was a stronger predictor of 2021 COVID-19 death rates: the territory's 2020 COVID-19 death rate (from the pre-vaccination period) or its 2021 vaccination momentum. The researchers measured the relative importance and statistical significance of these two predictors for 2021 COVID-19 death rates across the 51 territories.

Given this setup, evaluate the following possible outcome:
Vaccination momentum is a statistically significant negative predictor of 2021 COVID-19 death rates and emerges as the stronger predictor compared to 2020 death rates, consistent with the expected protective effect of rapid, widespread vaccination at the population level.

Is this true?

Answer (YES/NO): NO